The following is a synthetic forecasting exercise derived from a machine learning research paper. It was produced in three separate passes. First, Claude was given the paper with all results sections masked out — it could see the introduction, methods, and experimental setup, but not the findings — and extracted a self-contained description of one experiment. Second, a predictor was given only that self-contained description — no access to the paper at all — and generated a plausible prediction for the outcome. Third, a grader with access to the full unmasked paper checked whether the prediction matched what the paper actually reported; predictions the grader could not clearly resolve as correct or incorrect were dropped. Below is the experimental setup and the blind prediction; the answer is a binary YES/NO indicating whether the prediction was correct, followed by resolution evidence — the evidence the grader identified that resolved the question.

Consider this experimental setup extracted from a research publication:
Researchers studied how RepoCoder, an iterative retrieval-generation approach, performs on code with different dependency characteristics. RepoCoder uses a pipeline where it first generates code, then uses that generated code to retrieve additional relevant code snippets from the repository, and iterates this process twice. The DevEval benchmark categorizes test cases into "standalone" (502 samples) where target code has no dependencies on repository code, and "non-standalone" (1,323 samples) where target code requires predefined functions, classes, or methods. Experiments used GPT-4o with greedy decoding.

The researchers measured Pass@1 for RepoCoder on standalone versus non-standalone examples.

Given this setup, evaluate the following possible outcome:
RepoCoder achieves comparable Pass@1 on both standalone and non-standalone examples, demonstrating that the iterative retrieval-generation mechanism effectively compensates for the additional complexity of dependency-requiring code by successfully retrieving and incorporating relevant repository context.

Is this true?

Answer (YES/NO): NO